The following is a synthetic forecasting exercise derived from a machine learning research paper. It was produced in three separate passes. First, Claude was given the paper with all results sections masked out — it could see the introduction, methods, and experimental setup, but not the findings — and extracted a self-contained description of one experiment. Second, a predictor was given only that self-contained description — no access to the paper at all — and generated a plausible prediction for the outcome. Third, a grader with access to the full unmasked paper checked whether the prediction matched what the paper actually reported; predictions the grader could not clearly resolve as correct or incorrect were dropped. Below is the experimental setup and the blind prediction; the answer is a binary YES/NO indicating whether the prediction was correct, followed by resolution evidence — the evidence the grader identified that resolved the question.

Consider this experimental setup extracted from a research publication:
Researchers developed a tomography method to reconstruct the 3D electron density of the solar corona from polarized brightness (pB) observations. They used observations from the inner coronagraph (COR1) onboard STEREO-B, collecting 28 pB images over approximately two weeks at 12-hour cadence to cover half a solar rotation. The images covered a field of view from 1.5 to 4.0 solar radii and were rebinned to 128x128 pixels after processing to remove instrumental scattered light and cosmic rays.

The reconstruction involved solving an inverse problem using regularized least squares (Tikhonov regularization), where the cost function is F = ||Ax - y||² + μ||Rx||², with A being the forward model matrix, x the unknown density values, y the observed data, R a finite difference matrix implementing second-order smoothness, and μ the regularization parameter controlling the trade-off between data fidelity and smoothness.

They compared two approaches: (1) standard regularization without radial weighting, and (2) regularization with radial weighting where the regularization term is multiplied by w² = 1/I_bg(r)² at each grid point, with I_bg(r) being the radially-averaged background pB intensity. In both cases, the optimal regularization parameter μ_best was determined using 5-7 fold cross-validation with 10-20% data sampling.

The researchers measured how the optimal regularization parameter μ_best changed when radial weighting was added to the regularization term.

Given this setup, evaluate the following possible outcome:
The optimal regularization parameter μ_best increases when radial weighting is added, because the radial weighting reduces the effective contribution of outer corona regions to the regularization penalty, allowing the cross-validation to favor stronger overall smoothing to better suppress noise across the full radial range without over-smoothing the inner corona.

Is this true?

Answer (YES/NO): NO